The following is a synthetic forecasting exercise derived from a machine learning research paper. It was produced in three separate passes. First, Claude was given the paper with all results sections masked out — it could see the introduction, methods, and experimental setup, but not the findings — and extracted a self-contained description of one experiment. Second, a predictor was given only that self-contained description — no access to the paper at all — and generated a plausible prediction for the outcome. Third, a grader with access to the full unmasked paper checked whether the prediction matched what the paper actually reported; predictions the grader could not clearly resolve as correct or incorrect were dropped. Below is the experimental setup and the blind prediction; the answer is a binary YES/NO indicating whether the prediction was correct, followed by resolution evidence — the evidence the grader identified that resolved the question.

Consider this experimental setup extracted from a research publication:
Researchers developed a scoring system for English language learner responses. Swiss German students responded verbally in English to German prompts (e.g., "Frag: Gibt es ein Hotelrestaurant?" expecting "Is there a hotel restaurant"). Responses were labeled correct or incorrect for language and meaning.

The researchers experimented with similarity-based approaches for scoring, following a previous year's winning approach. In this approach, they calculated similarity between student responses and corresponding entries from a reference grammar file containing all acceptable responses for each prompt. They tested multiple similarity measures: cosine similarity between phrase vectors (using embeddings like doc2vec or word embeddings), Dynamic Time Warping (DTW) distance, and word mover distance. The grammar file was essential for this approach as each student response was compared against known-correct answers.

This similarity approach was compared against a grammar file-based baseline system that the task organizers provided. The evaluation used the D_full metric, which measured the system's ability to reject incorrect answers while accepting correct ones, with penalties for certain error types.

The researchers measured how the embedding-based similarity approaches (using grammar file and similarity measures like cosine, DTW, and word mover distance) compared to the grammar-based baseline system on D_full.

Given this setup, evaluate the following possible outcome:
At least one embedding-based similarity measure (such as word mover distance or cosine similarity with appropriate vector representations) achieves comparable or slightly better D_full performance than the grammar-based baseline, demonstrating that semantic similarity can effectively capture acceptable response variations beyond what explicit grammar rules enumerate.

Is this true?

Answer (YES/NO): NO